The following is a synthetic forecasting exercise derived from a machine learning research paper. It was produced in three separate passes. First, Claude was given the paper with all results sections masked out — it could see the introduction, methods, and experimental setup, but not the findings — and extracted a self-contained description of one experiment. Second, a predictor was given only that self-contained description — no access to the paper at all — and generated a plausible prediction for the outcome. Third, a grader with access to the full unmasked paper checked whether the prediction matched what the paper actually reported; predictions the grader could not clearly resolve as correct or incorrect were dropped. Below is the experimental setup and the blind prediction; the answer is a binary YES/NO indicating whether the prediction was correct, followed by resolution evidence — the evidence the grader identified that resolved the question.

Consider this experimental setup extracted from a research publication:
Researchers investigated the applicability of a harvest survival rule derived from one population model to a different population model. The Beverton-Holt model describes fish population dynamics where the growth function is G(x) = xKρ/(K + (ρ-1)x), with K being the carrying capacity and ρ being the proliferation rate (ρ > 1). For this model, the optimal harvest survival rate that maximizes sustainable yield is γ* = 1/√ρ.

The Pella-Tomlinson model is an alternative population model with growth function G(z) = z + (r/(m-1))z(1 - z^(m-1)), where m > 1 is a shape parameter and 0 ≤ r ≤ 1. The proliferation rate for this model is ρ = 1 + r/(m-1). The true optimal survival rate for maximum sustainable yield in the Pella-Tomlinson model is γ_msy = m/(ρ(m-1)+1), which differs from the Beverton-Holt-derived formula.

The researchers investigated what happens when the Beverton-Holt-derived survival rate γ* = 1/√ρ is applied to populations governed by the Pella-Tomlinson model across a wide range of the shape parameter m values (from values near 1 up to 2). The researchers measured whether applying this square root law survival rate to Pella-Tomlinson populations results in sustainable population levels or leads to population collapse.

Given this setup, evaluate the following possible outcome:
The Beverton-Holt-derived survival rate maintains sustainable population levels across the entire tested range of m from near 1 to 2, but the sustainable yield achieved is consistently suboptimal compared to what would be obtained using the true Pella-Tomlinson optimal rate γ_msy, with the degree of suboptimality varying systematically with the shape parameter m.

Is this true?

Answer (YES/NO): NO